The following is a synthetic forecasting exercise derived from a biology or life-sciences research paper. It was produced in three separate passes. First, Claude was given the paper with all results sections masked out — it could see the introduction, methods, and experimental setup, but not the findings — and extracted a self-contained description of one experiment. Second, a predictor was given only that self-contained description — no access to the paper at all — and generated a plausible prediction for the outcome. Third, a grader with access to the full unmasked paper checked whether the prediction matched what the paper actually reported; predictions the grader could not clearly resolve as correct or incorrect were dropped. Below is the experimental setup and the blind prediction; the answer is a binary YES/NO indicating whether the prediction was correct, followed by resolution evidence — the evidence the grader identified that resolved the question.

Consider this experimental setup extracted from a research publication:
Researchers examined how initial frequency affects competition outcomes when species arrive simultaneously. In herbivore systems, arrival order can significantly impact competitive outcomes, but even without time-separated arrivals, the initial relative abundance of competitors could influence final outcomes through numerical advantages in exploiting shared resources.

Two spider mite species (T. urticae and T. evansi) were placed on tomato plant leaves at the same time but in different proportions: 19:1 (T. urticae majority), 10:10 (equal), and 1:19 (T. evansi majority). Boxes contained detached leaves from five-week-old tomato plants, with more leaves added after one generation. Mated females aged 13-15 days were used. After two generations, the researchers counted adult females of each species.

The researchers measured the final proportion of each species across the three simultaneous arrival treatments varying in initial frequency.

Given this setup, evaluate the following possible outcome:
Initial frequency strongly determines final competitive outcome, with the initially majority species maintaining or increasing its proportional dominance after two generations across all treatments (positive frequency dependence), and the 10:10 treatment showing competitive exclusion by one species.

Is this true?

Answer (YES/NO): NO